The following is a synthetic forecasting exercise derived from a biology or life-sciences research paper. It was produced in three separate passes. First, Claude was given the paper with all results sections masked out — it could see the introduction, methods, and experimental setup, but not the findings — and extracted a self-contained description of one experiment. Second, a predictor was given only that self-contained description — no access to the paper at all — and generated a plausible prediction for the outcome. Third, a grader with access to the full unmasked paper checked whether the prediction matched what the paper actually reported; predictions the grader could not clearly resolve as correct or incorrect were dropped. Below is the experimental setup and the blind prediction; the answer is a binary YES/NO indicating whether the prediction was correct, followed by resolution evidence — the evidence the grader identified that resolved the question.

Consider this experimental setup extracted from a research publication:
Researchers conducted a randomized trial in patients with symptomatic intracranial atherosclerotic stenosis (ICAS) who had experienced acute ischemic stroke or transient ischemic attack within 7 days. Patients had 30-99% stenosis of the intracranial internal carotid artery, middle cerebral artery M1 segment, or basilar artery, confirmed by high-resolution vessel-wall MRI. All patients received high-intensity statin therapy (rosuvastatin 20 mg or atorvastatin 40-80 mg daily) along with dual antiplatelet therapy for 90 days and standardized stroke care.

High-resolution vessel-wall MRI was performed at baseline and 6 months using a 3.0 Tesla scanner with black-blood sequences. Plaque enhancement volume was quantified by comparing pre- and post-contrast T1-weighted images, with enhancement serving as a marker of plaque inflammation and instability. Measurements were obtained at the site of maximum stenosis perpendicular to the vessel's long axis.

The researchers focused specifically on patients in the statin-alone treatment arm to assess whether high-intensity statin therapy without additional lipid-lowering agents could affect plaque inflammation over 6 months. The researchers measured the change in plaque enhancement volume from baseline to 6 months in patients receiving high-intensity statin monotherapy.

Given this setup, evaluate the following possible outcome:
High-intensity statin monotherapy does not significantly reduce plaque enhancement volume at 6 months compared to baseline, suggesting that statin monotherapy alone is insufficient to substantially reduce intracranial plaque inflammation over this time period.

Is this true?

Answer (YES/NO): NO